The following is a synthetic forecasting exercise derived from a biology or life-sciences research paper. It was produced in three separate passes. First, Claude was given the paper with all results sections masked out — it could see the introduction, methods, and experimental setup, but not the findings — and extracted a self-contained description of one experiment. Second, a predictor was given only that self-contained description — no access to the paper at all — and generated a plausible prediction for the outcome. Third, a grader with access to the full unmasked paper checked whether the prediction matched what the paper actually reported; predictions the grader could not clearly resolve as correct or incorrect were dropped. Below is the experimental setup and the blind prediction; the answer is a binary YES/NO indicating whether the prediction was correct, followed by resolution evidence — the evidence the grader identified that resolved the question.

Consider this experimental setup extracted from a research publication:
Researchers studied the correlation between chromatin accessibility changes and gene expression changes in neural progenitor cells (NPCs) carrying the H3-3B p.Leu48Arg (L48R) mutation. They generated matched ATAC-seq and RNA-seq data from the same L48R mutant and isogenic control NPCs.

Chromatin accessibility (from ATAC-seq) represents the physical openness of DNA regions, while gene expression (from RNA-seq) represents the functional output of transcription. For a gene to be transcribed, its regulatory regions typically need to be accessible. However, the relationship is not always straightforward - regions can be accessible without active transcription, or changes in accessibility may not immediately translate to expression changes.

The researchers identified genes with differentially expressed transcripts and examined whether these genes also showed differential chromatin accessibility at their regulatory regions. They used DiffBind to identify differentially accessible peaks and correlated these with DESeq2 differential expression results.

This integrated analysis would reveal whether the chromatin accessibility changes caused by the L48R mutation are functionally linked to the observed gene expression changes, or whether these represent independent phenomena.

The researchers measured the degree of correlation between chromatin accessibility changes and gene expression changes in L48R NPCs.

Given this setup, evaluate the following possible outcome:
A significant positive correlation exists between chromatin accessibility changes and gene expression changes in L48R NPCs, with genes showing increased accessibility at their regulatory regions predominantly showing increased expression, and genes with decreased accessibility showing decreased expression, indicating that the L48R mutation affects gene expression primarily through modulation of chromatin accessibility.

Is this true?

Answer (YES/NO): YES